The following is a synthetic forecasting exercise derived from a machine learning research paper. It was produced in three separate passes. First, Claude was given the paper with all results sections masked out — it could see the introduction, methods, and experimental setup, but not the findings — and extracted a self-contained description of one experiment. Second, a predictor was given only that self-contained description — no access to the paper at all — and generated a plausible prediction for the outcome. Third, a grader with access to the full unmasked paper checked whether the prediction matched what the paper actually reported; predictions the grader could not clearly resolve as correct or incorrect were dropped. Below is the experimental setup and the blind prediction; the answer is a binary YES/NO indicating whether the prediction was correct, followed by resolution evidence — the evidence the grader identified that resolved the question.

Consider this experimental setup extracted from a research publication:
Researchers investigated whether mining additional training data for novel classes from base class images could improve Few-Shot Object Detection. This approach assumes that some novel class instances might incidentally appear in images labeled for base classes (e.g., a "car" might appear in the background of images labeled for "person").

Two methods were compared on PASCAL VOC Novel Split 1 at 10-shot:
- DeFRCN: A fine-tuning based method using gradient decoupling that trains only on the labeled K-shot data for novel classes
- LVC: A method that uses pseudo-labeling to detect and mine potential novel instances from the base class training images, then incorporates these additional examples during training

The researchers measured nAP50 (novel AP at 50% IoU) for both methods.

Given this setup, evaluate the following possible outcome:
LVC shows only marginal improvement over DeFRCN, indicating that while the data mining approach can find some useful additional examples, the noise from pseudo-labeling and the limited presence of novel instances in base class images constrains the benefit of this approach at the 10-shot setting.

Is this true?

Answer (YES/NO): NO